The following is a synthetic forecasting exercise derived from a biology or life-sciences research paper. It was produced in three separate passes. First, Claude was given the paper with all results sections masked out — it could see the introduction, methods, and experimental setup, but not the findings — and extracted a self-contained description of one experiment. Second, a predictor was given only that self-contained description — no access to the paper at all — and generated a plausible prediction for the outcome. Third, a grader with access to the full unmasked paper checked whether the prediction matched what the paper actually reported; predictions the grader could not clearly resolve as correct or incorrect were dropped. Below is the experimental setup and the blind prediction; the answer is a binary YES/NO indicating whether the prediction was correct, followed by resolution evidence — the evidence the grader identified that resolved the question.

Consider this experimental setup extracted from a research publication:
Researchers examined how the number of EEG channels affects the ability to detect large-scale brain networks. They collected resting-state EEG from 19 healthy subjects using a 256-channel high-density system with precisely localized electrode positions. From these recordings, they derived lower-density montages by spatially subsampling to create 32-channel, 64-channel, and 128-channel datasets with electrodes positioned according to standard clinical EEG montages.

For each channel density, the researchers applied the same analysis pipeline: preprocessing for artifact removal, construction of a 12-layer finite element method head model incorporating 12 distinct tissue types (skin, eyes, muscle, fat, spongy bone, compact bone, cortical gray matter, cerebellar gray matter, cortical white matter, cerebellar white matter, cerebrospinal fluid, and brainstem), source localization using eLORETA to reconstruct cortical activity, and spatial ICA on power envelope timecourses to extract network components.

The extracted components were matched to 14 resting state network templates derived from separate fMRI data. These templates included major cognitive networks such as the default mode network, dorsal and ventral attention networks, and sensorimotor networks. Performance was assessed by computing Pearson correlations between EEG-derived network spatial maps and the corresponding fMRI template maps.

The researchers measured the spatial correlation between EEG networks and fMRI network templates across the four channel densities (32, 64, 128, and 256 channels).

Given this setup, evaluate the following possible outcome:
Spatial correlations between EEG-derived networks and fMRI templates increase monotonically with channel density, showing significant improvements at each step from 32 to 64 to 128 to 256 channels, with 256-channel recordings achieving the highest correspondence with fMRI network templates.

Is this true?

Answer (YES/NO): NO